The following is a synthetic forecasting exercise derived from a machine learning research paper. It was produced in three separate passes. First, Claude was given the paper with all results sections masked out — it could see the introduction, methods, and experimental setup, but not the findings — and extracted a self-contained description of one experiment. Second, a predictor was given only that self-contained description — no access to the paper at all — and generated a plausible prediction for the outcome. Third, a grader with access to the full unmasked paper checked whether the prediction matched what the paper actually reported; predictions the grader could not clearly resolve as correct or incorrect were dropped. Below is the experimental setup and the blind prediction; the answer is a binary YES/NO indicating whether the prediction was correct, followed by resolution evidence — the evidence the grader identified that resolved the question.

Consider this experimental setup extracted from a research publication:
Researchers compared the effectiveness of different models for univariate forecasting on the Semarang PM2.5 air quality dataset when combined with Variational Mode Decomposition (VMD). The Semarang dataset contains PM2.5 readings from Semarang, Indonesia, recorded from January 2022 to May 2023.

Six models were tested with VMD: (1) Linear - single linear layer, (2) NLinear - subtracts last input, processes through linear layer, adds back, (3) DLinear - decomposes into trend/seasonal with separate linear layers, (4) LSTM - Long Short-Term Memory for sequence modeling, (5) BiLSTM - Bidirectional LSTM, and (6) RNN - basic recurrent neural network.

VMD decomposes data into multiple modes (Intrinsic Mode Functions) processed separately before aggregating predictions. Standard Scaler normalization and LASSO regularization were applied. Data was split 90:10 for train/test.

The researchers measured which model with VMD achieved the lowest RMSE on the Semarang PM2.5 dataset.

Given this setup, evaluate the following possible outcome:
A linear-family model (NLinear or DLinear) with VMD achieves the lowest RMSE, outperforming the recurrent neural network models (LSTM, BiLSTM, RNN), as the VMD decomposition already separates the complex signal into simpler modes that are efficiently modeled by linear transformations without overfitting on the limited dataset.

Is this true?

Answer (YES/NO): NO